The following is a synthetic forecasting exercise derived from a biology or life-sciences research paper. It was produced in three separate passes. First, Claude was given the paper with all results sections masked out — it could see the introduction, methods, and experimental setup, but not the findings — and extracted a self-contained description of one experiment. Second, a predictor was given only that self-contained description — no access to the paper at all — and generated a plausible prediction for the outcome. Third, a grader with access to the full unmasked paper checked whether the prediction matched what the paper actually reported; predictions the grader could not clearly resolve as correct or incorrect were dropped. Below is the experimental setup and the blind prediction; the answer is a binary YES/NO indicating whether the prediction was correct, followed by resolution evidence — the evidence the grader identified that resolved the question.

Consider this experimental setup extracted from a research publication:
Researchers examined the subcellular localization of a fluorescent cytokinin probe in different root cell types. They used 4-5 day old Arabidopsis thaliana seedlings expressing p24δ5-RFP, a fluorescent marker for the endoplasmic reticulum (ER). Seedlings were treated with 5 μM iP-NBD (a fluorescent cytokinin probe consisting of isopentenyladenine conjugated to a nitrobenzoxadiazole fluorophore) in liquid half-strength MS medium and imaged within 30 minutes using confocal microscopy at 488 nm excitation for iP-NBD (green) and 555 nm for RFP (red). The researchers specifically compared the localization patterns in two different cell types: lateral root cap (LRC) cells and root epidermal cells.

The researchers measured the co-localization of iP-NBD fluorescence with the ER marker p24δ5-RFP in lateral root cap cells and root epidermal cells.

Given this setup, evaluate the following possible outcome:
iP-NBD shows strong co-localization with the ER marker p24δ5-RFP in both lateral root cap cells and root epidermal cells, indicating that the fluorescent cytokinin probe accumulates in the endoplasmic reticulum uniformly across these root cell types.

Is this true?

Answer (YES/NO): NO